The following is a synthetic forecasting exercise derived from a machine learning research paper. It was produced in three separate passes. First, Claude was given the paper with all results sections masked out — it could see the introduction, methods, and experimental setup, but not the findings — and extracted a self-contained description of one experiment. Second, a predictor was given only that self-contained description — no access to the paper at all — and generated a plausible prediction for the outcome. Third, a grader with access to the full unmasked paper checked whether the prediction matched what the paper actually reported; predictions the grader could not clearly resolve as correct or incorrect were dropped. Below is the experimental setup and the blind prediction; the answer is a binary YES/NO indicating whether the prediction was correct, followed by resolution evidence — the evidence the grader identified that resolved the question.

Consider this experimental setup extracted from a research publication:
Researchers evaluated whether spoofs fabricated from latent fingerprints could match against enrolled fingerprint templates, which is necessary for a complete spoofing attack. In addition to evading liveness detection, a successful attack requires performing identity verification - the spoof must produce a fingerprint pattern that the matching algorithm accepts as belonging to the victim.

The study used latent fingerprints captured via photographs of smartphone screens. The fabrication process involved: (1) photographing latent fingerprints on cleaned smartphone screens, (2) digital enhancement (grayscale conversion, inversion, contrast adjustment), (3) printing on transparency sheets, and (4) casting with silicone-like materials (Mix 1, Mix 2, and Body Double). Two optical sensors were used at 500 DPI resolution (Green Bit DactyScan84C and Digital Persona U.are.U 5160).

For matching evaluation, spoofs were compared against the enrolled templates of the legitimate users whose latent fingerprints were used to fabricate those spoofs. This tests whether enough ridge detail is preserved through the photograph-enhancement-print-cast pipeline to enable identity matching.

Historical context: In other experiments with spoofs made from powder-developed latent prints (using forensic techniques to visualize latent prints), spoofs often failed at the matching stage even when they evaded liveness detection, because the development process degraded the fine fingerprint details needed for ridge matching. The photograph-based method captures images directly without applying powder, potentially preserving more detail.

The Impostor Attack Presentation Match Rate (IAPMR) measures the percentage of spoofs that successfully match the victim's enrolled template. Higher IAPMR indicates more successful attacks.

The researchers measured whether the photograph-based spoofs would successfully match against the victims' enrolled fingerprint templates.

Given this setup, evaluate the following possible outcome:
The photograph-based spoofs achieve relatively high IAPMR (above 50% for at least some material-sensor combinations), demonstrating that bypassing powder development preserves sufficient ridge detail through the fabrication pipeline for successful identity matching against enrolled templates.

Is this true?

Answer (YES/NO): NO